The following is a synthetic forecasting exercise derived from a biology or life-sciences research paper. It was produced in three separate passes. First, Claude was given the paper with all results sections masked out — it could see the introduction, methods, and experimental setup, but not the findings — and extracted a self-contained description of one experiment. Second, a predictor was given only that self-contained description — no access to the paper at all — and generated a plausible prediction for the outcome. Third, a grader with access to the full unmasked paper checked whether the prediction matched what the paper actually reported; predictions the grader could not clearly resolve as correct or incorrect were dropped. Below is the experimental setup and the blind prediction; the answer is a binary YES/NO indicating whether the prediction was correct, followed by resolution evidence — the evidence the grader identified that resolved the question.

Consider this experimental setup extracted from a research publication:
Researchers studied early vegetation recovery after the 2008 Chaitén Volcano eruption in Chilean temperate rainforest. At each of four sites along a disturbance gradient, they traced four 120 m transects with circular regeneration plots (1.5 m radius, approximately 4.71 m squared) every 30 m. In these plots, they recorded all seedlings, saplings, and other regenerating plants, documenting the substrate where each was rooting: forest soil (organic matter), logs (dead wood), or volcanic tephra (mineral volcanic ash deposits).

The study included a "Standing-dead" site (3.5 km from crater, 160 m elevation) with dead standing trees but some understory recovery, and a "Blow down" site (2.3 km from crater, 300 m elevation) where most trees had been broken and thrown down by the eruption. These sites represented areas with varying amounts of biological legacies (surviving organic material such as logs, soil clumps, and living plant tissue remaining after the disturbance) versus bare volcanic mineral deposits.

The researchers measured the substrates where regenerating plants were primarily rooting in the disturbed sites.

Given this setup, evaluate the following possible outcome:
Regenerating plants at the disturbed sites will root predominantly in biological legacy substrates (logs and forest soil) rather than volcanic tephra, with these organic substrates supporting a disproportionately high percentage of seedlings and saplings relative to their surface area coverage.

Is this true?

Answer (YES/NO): YES